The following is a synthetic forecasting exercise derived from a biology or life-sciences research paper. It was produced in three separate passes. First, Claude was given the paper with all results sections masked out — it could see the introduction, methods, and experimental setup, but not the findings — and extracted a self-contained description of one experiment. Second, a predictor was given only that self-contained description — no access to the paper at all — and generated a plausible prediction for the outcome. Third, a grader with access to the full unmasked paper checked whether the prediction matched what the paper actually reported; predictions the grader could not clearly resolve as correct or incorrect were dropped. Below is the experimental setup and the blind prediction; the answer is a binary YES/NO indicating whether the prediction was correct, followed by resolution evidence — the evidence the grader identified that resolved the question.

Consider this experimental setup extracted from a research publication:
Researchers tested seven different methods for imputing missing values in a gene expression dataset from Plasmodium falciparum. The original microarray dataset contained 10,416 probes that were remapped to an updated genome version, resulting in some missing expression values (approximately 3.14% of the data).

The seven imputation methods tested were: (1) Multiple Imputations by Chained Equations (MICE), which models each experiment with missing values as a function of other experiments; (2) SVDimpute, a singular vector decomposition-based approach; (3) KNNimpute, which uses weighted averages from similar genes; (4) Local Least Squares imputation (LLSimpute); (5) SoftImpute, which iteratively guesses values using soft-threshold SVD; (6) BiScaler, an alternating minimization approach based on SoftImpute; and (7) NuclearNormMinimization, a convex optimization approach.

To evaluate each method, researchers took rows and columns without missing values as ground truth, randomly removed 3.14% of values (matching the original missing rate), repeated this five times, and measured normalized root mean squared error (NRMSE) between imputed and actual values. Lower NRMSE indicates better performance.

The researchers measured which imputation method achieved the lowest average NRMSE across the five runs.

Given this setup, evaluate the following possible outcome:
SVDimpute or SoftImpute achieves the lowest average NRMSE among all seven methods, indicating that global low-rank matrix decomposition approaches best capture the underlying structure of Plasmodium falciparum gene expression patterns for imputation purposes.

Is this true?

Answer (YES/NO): NO